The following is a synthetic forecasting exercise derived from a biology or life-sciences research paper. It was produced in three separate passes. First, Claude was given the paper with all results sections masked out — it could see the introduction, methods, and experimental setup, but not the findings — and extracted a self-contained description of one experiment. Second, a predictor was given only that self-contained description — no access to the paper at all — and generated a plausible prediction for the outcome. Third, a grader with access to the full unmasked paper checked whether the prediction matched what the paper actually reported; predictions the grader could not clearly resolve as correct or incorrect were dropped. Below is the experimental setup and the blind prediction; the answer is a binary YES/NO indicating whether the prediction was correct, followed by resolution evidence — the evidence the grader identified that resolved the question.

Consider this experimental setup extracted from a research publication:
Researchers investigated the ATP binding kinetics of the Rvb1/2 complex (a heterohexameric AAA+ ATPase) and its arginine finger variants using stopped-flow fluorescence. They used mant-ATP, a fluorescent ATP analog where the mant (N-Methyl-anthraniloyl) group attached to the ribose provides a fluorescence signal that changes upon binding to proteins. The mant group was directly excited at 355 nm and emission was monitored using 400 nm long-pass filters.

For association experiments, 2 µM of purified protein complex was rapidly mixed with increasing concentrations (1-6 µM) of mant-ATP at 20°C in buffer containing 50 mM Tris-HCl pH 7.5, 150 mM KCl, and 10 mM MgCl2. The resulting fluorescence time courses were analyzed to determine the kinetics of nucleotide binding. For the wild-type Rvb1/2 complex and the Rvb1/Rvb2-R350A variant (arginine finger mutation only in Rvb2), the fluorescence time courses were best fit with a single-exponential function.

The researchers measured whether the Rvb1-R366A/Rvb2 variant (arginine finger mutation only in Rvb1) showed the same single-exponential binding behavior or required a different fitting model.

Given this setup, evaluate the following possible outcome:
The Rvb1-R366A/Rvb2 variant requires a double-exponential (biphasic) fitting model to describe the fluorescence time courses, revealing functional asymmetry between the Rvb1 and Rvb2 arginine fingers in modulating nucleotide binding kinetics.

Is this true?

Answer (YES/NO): YES